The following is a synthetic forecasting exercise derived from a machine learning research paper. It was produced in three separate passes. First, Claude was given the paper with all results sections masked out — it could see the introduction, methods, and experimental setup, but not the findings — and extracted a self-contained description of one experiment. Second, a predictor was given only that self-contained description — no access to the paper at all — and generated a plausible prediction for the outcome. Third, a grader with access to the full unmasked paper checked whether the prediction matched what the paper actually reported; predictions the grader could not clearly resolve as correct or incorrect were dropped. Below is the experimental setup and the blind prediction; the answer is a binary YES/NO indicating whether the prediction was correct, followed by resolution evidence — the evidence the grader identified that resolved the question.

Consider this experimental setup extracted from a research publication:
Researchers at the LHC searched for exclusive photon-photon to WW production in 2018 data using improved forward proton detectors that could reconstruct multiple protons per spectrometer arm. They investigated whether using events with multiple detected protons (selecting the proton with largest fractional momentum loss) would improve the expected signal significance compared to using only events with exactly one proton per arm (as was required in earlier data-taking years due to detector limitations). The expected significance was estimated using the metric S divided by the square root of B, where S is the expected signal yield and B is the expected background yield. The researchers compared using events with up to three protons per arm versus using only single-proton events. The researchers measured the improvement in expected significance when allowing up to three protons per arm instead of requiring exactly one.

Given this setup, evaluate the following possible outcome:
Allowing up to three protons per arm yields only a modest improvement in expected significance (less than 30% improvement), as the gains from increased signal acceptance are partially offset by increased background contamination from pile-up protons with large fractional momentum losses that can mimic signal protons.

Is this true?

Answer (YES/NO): YES